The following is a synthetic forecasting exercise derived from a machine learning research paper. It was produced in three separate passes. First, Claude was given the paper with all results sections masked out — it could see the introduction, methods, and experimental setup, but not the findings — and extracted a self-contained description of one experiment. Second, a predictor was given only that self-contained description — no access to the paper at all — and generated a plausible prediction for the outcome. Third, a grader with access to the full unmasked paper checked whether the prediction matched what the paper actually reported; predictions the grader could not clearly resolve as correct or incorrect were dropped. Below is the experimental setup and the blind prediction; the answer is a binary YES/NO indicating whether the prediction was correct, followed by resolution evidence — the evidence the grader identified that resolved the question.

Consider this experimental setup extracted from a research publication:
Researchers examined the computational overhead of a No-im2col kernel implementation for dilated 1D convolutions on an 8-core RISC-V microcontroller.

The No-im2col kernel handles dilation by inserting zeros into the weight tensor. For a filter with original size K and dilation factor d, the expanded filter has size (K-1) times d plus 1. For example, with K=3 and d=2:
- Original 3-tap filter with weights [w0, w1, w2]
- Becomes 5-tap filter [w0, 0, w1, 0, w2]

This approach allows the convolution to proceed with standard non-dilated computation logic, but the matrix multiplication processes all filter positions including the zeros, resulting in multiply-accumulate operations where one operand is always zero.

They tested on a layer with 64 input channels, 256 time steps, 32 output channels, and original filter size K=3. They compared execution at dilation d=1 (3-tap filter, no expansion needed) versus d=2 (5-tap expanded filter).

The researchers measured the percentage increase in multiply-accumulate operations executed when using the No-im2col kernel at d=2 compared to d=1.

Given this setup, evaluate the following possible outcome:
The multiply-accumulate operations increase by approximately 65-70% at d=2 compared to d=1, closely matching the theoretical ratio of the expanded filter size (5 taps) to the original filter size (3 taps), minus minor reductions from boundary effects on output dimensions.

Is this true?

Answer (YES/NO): NO